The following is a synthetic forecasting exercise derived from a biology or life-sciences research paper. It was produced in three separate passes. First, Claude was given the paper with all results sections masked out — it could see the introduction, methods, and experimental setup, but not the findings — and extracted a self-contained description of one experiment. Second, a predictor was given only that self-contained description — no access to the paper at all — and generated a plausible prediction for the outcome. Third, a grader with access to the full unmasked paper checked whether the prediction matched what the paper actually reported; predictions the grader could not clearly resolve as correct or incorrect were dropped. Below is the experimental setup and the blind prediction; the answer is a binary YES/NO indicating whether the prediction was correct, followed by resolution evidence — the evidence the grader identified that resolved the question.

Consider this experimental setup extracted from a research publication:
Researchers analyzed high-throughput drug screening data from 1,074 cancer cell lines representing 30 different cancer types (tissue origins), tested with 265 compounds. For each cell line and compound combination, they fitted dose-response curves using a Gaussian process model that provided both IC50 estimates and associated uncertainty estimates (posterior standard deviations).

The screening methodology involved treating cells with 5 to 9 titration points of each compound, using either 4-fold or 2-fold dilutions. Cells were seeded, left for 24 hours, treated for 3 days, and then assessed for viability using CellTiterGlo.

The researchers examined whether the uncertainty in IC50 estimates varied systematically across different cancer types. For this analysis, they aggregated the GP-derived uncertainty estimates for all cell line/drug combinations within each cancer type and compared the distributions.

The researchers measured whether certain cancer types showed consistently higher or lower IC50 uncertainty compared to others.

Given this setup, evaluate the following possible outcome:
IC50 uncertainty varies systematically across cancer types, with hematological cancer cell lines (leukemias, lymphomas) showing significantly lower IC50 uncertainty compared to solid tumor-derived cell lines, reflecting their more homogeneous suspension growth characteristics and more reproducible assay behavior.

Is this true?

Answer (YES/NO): NO